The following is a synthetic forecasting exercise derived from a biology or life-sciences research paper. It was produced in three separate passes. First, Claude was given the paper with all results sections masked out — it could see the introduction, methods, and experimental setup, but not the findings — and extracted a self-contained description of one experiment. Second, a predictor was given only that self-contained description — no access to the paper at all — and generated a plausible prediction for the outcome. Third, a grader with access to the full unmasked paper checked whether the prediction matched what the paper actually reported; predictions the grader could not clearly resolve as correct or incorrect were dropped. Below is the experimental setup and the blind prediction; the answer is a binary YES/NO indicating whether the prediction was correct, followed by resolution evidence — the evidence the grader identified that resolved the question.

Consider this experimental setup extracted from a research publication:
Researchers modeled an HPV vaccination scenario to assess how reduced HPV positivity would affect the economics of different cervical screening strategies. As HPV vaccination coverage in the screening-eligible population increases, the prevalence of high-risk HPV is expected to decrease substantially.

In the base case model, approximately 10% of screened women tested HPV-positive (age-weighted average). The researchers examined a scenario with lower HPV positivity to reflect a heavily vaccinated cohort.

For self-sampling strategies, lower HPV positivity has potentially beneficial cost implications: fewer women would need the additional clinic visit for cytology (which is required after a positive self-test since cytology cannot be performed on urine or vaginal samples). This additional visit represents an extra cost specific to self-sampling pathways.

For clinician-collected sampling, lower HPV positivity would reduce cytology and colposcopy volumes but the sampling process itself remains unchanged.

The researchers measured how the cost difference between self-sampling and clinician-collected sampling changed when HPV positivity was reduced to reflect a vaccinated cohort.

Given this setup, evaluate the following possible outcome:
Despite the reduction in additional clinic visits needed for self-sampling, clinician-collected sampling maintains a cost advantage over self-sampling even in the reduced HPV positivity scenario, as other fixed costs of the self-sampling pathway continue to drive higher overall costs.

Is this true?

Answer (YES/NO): NO